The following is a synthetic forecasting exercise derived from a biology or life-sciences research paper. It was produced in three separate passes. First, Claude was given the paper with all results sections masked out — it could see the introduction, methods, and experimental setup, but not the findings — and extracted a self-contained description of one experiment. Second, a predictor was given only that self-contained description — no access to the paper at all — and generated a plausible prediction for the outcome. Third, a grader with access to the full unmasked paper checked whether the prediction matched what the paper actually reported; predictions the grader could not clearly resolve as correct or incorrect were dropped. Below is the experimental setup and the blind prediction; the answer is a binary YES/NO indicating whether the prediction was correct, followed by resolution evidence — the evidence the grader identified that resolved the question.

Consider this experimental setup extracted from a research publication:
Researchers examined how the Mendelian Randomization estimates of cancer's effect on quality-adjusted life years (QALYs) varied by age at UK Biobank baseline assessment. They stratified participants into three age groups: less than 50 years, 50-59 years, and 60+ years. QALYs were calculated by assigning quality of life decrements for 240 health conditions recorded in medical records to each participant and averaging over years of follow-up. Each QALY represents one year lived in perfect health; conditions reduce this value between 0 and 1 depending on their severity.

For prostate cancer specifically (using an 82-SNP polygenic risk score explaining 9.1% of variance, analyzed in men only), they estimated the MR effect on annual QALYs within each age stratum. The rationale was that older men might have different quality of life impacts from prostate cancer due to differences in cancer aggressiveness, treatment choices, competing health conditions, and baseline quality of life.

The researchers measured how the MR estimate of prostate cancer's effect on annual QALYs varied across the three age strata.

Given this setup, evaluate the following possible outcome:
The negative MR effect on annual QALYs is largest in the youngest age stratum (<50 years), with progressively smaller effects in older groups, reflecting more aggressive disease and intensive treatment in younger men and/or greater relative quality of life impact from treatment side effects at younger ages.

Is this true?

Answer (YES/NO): NO